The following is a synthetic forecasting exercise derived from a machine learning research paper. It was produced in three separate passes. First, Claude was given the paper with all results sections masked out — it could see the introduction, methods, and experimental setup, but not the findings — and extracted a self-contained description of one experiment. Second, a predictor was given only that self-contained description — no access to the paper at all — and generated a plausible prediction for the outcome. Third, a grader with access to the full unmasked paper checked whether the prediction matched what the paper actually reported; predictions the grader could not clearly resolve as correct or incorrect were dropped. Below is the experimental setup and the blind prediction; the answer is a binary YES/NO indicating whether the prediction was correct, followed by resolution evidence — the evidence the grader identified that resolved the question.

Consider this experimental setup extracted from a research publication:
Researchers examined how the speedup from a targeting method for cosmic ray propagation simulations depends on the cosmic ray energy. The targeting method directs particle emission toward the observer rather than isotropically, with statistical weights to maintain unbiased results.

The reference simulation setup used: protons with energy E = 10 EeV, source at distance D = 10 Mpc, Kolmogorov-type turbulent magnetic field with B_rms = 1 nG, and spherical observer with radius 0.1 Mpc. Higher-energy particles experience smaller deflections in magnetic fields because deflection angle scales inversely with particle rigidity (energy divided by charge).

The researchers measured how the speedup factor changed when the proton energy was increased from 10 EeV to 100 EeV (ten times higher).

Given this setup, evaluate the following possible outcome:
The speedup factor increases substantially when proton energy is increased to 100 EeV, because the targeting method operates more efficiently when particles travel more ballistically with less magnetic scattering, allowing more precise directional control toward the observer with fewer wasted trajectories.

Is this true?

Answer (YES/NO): YES